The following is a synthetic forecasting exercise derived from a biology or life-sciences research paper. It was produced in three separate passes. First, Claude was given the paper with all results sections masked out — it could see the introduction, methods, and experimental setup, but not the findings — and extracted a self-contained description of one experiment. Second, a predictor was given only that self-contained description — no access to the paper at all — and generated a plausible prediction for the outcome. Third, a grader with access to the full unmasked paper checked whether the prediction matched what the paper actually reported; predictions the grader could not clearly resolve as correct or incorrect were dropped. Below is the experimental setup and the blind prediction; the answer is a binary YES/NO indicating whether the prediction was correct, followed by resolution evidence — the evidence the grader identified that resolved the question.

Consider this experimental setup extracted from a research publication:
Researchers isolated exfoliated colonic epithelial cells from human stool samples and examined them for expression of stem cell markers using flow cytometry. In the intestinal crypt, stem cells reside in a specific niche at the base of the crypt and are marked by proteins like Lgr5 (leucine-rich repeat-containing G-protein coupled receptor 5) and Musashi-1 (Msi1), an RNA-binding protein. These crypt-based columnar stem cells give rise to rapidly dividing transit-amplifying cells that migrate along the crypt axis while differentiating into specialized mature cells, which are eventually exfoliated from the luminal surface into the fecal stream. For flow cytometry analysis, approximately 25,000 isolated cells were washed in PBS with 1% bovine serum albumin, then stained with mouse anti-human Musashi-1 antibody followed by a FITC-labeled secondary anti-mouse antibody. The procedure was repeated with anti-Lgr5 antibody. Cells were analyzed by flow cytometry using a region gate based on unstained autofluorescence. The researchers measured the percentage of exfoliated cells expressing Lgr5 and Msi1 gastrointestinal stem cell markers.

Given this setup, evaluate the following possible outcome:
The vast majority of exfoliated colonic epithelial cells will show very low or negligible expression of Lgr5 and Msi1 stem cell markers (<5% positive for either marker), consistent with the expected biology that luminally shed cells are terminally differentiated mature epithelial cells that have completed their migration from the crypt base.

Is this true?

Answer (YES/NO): NO